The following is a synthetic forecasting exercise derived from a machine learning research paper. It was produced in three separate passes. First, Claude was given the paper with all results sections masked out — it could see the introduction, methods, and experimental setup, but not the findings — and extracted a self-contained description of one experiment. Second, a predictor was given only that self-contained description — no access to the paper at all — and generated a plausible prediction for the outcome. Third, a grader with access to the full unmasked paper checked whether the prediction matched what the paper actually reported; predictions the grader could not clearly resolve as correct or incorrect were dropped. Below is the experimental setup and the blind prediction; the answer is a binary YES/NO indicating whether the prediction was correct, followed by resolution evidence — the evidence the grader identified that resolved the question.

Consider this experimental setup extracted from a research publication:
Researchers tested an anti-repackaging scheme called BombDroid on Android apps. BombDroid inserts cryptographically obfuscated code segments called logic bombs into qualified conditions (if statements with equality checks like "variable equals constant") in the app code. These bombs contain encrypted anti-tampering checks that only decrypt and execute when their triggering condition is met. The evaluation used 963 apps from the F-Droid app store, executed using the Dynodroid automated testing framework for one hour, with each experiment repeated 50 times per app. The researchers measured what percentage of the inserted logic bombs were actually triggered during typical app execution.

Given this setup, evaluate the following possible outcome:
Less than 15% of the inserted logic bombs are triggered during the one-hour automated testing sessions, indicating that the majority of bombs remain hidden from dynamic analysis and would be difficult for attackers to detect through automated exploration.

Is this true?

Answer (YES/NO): YES